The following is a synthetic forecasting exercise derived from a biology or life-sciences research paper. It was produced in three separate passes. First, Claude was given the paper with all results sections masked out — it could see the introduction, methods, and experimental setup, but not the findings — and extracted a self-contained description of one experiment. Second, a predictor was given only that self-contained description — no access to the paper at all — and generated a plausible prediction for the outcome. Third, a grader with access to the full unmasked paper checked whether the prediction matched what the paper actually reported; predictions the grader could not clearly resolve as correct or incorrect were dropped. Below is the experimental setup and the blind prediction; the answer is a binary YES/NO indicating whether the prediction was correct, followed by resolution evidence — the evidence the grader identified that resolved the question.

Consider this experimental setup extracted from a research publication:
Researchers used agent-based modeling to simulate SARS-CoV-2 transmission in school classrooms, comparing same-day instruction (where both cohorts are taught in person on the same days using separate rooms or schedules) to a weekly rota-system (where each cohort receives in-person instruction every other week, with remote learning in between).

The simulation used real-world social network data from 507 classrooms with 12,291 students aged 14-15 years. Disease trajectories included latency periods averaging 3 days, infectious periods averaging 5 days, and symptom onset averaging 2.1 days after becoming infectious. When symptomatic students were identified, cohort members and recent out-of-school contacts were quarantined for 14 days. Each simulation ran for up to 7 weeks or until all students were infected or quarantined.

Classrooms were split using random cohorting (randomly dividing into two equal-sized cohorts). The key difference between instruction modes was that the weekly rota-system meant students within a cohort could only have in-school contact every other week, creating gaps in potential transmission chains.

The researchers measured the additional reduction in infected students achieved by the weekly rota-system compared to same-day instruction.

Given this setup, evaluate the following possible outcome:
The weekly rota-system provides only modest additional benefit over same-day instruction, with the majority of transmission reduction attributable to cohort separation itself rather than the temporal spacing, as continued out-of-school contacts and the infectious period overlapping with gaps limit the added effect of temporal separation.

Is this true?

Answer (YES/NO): NO